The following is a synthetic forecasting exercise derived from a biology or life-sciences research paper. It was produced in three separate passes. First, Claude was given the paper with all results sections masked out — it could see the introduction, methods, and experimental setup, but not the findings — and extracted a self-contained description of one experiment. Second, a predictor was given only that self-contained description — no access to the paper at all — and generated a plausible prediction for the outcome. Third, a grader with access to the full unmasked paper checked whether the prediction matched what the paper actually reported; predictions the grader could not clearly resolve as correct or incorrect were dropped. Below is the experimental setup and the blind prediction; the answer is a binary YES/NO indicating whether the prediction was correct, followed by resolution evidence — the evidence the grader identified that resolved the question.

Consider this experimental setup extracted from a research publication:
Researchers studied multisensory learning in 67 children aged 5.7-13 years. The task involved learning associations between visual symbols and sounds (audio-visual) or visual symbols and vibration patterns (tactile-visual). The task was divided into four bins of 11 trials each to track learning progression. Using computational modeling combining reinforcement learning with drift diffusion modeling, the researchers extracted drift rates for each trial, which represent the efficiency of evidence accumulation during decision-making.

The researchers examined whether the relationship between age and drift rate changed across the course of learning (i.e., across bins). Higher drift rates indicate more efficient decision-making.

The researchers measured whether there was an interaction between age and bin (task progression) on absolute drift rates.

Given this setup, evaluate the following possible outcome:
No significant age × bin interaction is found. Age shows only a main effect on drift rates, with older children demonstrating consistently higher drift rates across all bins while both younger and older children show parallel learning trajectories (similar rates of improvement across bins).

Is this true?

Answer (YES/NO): NO